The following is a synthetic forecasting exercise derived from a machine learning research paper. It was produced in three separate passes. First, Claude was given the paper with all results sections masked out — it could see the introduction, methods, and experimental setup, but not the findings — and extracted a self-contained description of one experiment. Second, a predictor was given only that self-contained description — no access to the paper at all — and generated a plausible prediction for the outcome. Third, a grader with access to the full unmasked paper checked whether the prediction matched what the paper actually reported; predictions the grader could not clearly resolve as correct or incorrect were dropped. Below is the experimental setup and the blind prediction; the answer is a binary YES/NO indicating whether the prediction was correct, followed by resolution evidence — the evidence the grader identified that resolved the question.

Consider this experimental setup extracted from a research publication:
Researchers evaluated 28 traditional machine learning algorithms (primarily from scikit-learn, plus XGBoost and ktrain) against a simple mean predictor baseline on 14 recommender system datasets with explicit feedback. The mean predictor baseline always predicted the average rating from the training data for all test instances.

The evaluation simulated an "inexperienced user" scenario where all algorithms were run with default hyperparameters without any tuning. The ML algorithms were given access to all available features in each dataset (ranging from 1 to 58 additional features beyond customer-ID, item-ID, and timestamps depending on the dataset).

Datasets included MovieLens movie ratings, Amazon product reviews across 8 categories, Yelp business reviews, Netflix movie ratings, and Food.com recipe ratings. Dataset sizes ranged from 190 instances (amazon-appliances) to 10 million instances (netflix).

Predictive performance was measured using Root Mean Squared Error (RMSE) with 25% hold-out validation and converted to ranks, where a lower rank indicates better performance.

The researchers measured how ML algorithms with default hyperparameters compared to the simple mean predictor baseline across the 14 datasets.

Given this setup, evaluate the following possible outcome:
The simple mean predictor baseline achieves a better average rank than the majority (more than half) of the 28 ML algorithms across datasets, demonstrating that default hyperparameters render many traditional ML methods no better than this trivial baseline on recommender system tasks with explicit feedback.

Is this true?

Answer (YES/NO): NO